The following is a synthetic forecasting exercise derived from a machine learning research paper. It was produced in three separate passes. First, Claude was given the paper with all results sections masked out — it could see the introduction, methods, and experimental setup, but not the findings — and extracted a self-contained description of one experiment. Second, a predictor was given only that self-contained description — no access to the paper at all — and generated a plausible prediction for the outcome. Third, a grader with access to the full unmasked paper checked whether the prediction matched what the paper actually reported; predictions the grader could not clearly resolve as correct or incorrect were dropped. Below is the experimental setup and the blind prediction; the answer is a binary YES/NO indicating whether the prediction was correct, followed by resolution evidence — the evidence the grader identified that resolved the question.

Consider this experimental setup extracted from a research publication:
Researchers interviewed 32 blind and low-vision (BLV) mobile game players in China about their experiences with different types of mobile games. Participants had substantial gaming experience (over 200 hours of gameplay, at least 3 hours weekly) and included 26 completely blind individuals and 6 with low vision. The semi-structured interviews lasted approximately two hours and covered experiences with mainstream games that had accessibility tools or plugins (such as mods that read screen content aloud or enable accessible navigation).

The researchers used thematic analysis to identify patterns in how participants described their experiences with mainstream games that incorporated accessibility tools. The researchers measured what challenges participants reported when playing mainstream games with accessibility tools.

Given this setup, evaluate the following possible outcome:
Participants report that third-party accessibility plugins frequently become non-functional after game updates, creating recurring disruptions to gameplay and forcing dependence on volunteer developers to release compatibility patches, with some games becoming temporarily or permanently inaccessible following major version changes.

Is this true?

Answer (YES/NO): YES